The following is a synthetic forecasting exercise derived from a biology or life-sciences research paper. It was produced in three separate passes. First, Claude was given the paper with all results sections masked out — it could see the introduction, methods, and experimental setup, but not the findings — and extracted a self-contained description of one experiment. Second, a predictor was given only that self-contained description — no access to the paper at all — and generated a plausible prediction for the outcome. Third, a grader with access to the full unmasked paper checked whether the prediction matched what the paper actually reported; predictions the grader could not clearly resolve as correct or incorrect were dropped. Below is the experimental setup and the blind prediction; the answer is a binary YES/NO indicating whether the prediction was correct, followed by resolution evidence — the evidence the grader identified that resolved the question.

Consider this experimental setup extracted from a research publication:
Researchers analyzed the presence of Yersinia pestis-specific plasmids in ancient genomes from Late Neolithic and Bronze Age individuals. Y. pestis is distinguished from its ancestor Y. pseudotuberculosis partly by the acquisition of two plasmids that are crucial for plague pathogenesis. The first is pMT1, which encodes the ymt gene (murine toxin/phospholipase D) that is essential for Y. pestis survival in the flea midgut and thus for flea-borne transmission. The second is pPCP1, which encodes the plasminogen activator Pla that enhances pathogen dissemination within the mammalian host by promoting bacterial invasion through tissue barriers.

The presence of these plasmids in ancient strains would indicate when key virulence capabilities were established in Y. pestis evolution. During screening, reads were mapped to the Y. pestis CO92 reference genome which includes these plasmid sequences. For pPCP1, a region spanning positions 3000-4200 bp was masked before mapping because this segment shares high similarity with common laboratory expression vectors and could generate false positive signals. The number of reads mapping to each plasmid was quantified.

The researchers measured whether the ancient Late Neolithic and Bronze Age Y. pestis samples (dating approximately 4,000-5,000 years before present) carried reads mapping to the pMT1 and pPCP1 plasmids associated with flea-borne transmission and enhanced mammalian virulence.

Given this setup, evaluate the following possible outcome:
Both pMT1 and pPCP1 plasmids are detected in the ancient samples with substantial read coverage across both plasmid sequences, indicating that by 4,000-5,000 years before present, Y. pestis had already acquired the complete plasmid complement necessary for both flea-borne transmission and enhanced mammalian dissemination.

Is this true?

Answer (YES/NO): NO